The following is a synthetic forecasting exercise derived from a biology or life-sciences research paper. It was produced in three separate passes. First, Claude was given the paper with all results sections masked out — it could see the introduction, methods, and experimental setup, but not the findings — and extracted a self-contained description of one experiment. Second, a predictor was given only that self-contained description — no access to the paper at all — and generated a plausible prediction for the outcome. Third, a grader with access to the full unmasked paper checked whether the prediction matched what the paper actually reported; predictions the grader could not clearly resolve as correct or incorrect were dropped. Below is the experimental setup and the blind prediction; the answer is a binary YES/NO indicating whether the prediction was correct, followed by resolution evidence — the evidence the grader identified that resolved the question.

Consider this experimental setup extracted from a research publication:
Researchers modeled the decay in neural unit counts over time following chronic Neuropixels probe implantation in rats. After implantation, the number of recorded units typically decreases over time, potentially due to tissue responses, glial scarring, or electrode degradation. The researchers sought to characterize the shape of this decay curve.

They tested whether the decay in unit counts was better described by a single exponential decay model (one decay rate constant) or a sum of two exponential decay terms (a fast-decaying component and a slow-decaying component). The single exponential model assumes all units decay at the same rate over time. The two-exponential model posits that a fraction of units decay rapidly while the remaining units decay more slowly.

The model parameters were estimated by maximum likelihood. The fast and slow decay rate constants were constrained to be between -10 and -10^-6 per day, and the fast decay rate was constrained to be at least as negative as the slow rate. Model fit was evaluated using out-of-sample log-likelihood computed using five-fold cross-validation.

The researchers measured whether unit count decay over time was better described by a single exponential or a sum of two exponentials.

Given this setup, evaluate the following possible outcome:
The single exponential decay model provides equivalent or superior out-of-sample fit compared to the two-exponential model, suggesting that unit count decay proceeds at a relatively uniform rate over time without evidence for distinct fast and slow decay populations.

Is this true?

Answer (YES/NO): NO